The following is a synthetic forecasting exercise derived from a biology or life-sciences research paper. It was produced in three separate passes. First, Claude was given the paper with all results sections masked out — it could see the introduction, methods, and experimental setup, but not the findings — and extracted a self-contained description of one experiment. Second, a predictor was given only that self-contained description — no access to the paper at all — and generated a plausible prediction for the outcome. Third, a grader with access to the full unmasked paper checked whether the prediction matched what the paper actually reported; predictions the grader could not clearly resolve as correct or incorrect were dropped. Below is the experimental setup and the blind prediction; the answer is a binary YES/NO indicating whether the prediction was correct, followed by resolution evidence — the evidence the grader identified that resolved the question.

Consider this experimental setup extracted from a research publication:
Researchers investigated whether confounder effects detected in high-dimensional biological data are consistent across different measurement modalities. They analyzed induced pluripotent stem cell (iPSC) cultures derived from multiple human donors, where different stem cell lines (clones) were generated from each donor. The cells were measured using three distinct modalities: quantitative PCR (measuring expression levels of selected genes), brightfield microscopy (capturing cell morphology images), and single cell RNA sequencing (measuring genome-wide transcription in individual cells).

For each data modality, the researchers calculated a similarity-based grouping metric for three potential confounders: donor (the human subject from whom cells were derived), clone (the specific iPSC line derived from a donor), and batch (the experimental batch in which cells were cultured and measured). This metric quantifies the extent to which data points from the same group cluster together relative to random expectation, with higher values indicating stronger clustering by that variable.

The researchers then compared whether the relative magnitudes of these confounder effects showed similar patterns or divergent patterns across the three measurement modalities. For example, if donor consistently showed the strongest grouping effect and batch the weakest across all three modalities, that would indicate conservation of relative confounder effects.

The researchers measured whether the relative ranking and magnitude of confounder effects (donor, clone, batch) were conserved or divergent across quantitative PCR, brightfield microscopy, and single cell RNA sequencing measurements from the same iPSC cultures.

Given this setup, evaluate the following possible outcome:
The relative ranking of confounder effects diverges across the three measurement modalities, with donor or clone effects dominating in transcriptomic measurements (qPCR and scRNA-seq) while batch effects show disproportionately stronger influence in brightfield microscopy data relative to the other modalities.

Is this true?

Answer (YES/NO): NO